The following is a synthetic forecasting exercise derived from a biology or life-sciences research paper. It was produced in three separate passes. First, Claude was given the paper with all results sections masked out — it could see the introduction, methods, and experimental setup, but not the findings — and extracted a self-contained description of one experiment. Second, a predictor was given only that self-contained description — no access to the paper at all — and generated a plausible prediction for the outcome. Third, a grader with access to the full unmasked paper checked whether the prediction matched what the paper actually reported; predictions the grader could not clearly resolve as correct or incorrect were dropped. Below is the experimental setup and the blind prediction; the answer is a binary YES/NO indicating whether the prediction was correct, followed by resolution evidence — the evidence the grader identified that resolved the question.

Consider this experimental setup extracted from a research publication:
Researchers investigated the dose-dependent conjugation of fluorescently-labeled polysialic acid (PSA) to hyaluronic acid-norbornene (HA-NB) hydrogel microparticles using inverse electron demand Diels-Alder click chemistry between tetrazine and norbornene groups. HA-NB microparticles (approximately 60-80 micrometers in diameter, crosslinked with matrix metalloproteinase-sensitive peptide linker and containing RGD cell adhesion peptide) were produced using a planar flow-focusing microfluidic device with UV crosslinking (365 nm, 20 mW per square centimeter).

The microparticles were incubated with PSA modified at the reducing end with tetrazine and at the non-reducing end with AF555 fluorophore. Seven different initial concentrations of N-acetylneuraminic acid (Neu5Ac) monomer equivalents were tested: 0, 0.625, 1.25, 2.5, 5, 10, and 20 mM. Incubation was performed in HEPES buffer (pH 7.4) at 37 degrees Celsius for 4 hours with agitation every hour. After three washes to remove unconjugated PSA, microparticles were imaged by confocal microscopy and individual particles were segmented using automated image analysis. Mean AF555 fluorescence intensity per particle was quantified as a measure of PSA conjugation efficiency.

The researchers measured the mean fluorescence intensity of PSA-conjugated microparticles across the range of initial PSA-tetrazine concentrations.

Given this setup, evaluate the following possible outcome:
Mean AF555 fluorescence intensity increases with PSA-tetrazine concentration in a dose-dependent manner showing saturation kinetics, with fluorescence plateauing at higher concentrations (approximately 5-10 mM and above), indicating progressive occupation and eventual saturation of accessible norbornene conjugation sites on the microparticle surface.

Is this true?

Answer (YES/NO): NO